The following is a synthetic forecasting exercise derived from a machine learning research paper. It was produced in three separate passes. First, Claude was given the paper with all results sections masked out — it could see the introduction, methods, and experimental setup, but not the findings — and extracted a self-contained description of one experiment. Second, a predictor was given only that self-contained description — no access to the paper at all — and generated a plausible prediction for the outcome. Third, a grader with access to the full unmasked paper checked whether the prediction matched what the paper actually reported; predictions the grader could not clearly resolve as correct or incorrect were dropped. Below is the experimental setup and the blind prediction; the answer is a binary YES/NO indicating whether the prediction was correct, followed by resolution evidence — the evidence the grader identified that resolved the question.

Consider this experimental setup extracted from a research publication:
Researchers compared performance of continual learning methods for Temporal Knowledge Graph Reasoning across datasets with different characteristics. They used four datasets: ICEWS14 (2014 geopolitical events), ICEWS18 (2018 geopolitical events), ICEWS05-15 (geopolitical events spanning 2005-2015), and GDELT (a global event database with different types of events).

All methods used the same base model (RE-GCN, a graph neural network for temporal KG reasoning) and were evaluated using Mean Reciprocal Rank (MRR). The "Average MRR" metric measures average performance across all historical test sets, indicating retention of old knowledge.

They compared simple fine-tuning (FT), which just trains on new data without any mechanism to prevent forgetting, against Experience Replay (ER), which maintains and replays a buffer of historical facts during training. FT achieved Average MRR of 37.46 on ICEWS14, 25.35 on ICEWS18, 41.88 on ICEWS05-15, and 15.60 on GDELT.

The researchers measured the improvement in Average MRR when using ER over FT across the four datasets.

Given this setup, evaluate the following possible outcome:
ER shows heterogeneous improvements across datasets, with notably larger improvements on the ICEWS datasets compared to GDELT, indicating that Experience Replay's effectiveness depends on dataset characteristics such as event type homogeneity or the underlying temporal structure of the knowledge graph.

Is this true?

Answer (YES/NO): YES